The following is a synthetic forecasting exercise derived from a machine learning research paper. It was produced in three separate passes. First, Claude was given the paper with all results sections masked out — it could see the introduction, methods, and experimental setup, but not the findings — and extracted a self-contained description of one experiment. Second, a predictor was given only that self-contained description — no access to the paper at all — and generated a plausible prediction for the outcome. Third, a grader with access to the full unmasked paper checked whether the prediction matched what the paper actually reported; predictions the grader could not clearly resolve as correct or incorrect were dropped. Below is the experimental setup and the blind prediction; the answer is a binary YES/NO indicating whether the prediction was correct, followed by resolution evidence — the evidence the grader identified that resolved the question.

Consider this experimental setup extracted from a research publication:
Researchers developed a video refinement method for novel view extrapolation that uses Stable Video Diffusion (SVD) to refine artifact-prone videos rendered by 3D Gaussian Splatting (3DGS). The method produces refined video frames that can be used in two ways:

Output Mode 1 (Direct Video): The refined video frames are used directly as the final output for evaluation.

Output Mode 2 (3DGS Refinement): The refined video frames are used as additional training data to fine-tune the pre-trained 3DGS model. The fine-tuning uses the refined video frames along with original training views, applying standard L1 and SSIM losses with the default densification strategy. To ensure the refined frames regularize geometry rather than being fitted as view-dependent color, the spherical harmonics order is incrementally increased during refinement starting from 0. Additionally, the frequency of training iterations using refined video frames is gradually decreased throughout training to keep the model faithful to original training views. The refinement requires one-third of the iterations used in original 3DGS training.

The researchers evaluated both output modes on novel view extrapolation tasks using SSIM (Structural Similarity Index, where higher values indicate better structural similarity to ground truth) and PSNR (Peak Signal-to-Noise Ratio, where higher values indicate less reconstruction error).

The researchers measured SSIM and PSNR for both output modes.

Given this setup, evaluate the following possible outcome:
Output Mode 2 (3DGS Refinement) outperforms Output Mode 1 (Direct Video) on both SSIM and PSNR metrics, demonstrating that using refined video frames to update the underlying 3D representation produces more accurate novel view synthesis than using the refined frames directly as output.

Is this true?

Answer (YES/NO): YES